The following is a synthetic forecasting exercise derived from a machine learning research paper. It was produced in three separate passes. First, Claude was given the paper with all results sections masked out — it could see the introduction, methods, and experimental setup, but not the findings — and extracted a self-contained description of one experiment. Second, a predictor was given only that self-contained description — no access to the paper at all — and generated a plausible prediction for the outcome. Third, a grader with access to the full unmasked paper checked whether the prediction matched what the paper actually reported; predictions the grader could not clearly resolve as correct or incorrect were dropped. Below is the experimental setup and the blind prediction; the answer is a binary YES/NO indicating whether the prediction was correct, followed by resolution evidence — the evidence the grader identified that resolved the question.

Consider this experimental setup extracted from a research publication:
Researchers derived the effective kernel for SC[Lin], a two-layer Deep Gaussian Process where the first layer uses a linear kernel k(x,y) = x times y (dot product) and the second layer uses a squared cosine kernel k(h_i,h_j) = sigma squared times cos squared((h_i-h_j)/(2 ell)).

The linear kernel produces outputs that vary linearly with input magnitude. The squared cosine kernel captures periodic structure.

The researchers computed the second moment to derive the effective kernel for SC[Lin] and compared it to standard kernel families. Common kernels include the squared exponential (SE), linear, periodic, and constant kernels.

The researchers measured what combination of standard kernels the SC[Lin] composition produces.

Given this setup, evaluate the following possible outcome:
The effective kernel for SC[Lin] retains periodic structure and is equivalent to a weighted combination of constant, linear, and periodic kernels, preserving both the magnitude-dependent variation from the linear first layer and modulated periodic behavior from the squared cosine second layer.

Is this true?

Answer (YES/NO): NO